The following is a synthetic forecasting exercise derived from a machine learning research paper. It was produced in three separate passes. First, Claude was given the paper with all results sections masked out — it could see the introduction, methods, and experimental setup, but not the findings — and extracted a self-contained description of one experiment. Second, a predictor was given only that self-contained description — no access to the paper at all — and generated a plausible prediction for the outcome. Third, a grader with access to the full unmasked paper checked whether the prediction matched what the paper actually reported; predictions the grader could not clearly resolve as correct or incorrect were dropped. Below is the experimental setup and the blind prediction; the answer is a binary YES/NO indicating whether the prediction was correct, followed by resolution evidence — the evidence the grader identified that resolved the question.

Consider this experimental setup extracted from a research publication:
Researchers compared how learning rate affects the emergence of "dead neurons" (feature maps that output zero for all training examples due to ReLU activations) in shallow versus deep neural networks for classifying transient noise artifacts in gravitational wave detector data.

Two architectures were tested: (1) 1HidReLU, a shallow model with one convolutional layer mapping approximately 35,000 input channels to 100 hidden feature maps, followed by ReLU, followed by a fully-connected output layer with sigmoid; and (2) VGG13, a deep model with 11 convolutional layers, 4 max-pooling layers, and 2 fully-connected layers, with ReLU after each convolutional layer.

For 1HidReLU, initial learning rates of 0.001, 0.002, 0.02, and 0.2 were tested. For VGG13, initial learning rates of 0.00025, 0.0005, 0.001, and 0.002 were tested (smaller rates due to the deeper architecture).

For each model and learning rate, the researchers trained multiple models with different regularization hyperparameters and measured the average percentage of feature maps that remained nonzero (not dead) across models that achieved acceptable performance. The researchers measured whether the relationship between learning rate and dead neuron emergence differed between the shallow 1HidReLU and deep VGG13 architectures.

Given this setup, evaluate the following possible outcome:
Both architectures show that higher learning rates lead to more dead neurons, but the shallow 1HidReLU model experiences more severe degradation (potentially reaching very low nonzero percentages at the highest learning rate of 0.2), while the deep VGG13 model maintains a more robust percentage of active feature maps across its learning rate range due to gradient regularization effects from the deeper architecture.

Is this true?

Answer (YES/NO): NO